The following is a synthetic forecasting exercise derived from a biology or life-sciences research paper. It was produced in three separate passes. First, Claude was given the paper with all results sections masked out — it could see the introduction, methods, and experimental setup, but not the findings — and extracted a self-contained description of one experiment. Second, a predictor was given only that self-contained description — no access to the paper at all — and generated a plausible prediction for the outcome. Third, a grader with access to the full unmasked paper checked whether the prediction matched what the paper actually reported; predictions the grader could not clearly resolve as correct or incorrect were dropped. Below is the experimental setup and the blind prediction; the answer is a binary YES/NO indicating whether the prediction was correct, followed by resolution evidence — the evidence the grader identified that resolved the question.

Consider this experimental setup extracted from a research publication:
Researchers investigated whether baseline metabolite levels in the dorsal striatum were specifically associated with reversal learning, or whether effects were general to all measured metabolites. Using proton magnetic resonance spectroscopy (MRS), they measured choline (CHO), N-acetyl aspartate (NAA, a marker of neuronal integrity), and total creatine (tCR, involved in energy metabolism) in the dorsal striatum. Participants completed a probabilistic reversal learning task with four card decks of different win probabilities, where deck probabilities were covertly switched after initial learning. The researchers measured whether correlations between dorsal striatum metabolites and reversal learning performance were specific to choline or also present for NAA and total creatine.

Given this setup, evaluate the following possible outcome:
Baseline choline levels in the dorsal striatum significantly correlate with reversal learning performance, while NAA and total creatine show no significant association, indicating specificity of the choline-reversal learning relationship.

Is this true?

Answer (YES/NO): YES